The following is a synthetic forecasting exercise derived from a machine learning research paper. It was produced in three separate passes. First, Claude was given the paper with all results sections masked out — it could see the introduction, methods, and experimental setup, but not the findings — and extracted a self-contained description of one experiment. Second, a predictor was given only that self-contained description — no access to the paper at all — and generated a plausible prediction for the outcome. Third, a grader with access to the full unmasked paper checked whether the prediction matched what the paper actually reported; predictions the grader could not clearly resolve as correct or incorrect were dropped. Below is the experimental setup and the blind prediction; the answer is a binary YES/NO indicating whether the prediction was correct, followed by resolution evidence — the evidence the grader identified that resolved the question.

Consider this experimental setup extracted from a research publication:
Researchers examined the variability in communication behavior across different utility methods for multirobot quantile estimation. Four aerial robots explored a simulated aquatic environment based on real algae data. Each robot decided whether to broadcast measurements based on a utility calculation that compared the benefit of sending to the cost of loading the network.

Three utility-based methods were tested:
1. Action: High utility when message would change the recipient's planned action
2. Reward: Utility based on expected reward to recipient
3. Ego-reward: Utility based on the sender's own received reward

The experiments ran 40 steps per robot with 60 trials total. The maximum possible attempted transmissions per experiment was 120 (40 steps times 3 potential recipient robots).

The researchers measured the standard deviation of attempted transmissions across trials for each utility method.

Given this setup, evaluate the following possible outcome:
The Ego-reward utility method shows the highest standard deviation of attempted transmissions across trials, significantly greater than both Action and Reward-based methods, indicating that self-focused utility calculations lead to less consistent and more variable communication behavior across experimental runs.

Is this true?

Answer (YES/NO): NO